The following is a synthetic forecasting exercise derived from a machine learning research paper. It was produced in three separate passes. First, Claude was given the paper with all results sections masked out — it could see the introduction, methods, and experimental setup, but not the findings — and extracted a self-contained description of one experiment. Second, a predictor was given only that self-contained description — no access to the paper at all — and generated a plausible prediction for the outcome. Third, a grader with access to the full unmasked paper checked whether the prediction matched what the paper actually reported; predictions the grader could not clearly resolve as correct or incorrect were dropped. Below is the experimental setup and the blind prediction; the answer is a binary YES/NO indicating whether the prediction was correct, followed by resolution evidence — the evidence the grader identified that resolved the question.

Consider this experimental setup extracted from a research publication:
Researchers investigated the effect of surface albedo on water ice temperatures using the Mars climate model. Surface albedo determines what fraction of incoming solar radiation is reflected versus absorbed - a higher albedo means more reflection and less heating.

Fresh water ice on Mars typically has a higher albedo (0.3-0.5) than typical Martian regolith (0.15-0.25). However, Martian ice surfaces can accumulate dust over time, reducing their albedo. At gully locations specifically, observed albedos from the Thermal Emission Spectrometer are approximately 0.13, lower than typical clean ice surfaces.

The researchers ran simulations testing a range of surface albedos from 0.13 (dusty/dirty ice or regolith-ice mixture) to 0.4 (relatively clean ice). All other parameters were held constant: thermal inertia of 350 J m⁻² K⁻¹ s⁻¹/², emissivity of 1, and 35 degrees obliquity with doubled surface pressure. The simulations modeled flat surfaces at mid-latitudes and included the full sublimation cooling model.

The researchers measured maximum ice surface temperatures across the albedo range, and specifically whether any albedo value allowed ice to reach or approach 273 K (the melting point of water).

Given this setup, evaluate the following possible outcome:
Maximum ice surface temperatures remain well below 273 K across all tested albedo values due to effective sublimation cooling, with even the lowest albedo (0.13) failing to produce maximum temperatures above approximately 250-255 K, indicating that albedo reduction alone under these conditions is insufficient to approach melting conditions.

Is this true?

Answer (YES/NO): NO